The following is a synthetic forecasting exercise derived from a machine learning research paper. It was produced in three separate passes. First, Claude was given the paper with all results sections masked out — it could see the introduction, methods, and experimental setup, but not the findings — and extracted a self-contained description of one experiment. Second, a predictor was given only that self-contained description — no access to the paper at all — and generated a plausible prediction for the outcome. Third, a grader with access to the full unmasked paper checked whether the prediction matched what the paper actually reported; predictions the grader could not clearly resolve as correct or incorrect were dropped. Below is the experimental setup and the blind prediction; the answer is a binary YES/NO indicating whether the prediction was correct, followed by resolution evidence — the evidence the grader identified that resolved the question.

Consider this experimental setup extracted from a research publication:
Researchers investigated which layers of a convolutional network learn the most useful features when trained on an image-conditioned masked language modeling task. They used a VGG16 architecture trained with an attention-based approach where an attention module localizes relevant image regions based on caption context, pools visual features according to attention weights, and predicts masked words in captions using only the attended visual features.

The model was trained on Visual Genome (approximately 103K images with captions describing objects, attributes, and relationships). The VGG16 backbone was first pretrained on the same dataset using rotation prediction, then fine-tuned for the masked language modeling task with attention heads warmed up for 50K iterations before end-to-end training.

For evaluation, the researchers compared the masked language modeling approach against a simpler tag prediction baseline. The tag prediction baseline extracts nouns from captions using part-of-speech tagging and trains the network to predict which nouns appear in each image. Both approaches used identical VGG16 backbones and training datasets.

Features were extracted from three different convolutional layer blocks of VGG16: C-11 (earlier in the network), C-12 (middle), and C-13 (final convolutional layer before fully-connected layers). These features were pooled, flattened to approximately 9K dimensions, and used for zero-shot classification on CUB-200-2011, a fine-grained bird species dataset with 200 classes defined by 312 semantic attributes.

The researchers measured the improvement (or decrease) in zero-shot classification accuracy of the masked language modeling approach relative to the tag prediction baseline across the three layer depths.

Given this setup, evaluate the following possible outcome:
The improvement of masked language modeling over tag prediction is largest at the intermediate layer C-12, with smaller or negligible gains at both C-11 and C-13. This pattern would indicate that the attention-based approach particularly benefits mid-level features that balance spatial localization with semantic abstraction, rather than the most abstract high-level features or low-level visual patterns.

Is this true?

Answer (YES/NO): NO